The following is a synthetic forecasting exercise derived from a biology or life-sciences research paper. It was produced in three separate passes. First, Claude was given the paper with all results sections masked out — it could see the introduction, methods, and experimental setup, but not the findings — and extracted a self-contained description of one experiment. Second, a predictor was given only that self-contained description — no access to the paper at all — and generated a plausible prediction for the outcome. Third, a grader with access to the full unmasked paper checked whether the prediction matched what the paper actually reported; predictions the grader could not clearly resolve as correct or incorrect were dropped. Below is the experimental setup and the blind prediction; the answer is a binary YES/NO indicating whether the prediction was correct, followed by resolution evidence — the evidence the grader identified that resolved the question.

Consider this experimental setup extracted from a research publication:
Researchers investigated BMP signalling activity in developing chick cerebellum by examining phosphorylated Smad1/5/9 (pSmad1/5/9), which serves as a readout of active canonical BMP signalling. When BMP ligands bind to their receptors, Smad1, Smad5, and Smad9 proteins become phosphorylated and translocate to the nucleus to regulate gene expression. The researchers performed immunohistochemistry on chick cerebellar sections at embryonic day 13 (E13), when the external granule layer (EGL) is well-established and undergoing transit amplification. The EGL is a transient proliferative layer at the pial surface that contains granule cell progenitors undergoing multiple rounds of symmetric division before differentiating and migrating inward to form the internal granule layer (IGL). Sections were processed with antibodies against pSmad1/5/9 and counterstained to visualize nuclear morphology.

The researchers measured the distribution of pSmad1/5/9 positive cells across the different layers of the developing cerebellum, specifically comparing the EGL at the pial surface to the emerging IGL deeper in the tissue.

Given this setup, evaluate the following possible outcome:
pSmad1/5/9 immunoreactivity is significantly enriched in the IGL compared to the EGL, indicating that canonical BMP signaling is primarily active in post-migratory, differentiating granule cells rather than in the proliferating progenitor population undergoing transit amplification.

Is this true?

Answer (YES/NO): YES